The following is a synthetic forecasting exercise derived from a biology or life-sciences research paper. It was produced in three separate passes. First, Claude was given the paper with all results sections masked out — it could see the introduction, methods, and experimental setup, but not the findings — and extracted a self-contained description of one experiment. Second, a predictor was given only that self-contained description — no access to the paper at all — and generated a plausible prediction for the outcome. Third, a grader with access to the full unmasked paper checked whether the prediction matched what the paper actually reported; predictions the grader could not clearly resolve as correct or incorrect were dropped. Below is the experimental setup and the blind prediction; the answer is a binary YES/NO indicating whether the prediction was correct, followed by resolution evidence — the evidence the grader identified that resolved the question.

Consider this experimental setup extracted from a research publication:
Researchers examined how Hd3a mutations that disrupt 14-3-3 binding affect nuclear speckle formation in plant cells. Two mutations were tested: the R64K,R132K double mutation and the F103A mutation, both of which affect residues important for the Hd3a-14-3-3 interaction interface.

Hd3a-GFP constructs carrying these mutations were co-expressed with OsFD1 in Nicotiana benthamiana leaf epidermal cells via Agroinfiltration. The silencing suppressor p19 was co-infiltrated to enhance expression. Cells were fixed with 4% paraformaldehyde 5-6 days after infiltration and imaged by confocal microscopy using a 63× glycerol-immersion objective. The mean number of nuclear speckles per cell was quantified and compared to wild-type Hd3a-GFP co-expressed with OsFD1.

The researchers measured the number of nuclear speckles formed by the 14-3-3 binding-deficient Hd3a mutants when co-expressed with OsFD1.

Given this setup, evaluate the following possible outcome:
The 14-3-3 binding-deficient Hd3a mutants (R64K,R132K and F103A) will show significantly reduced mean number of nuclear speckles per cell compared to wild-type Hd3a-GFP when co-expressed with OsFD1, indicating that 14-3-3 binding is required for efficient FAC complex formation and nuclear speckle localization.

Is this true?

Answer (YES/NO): YES